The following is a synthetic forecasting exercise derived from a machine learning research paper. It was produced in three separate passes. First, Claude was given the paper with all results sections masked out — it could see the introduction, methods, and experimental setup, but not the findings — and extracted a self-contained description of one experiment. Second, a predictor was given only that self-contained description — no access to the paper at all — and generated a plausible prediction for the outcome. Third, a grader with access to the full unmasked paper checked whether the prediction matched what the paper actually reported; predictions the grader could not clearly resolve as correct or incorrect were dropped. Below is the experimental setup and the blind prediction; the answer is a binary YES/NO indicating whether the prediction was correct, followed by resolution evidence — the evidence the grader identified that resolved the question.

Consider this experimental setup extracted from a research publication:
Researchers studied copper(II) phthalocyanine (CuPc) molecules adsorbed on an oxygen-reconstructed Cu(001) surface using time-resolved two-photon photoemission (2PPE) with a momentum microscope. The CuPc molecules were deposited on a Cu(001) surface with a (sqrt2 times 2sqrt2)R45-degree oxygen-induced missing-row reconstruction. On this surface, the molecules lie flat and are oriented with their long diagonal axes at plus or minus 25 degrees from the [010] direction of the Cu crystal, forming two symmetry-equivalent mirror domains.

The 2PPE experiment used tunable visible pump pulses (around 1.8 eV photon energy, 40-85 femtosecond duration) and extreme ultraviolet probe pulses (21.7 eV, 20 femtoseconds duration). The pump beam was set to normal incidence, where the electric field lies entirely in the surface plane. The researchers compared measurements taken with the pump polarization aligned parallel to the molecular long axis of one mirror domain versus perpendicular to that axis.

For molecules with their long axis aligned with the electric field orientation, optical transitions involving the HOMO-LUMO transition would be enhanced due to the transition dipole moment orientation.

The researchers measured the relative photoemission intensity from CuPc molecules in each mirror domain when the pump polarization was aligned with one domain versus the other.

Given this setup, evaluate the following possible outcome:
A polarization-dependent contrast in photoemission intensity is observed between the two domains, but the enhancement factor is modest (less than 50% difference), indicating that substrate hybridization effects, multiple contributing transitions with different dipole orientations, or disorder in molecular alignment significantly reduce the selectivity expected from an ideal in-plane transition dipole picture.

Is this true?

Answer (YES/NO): NO